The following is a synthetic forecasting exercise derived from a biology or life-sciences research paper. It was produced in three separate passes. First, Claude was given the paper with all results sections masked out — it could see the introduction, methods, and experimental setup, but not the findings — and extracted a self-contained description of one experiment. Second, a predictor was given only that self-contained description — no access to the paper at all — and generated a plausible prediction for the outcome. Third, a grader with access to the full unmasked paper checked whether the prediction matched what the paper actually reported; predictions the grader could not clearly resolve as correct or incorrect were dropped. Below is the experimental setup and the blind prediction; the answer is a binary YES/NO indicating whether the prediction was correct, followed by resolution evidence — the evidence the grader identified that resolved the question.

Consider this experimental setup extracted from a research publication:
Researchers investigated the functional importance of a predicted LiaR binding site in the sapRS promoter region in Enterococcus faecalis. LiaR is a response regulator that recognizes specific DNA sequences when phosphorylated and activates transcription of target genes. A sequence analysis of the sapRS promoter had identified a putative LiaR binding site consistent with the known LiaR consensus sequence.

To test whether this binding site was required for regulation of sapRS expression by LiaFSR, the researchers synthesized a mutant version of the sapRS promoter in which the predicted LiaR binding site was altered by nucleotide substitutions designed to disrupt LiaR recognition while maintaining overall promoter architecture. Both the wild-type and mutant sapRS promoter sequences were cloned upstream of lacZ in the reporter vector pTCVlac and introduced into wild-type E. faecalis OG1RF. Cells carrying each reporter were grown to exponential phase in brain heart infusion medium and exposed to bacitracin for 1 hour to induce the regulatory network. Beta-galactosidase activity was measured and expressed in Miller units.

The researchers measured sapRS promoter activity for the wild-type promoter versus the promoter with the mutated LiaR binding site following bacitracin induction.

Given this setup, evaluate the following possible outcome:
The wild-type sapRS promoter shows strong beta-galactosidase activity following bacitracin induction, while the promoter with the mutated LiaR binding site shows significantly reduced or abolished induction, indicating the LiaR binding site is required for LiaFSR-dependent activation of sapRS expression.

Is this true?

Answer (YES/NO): YES